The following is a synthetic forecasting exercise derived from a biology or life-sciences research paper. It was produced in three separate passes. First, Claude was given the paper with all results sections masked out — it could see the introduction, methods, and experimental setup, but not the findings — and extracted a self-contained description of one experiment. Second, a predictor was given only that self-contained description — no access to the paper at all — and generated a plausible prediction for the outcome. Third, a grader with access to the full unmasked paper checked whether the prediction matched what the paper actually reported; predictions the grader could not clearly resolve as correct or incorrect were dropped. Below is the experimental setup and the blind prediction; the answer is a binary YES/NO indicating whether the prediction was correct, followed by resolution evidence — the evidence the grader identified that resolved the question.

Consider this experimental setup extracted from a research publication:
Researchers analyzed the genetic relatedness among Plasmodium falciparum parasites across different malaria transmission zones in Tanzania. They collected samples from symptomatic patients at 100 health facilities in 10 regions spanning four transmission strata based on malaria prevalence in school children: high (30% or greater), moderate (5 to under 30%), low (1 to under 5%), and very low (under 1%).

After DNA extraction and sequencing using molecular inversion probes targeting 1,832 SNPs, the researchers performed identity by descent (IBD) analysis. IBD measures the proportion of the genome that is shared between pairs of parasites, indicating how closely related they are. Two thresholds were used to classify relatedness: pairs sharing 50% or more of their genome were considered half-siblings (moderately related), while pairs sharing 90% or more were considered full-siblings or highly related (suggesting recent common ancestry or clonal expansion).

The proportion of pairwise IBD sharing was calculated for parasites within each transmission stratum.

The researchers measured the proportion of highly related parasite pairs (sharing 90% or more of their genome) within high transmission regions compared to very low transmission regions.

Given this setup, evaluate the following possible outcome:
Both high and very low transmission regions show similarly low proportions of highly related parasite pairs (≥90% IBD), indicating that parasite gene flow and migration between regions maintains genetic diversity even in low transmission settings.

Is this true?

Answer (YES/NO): NO